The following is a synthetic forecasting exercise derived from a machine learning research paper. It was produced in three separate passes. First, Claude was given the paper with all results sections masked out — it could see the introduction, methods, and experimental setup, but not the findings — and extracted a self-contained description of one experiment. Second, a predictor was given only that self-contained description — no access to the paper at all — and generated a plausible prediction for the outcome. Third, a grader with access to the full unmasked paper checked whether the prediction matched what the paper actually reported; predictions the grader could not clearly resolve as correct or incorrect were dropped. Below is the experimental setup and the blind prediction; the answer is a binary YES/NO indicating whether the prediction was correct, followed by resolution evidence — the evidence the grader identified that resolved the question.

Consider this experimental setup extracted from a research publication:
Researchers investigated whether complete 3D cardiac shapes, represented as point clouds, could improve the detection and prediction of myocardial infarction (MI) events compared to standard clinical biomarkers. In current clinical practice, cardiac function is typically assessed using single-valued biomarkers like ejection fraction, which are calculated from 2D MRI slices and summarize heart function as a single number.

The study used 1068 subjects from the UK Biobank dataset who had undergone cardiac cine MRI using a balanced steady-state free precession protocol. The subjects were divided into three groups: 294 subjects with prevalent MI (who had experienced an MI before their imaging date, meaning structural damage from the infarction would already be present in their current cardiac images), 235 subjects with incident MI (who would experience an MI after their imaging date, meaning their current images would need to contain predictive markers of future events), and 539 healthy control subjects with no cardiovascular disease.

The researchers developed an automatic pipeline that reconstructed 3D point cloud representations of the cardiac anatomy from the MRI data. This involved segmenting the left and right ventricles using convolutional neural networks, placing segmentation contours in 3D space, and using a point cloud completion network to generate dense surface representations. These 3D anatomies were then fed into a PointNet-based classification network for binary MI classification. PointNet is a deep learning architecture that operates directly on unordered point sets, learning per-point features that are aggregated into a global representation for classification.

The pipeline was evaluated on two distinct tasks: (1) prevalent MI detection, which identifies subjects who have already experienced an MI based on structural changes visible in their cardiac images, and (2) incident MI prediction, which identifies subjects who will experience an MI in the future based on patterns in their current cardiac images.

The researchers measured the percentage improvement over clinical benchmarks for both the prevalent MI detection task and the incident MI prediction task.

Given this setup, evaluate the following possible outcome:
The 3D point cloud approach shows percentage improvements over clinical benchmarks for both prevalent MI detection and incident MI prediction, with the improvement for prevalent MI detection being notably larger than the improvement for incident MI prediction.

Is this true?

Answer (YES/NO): YES